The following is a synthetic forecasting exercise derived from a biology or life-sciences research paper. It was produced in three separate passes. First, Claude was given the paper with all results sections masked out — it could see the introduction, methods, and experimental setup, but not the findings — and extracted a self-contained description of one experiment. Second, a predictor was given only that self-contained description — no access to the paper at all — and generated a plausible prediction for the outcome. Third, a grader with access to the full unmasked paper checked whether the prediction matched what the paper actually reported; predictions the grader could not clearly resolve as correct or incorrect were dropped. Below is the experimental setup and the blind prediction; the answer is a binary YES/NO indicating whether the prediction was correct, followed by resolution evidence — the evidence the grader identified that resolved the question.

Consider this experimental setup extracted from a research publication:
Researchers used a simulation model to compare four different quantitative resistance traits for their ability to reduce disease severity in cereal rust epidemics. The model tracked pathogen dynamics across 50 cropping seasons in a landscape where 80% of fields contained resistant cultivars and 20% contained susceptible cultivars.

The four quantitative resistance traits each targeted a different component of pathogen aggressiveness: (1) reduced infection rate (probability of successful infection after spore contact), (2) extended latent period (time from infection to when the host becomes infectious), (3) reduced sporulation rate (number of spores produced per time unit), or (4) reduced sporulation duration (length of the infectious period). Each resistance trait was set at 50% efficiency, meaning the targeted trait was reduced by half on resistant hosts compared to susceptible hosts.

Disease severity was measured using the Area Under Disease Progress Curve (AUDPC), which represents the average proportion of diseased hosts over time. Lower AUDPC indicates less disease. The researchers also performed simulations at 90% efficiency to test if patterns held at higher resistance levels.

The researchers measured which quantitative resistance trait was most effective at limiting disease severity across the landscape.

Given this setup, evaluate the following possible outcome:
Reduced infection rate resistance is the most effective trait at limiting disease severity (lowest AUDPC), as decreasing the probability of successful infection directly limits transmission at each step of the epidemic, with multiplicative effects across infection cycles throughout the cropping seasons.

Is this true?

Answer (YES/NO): NO